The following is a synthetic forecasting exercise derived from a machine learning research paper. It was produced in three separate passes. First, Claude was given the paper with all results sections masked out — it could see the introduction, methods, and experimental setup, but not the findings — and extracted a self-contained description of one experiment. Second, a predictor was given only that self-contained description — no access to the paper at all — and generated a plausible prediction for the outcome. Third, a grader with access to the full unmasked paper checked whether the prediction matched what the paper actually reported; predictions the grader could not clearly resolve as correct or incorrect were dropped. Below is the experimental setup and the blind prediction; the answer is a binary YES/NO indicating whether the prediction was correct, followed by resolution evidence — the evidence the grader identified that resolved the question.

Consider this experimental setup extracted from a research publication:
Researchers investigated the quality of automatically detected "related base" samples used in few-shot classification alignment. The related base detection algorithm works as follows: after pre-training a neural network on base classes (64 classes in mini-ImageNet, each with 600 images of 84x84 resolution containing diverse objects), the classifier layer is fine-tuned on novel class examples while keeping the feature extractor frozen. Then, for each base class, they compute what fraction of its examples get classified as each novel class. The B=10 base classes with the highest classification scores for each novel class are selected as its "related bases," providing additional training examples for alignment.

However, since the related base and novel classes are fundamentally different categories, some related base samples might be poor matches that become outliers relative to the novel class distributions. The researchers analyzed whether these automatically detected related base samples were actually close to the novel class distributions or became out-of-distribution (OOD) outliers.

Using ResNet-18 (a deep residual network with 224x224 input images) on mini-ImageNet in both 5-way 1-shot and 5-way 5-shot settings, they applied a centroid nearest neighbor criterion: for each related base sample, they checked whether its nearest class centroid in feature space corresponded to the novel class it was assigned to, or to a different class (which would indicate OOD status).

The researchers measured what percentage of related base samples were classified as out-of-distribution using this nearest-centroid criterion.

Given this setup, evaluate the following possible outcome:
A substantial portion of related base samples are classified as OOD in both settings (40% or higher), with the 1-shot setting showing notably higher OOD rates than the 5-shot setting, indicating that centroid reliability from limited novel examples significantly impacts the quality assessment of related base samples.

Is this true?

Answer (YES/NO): NO